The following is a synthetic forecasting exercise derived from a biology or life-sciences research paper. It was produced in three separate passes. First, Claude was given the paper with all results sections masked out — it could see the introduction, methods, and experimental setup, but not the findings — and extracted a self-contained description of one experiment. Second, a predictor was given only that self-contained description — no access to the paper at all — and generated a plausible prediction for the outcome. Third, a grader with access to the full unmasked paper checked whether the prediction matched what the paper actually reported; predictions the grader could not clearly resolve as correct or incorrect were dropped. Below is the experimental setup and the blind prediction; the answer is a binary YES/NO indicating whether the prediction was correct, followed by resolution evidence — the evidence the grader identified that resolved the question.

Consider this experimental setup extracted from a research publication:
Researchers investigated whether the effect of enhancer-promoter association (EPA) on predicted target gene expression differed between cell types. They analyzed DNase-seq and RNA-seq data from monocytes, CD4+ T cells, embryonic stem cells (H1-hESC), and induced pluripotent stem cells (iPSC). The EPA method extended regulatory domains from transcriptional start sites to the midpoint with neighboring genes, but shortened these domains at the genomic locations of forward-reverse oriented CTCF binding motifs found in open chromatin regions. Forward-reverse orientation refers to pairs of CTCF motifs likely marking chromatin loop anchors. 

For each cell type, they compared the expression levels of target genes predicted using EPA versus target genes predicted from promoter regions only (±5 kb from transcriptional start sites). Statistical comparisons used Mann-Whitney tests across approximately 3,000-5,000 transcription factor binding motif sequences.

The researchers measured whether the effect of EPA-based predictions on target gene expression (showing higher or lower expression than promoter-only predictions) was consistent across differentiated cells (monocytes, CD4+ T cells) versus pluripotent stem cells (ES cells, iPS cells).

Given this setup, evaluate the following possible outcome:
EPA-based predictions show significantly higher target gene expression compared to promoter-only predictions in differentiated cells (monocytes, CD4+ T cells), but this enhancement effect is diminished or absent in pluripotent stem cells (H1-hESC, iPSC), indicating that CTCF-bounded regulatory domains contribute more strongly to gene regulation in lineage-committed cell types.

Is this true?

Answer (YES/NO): NO